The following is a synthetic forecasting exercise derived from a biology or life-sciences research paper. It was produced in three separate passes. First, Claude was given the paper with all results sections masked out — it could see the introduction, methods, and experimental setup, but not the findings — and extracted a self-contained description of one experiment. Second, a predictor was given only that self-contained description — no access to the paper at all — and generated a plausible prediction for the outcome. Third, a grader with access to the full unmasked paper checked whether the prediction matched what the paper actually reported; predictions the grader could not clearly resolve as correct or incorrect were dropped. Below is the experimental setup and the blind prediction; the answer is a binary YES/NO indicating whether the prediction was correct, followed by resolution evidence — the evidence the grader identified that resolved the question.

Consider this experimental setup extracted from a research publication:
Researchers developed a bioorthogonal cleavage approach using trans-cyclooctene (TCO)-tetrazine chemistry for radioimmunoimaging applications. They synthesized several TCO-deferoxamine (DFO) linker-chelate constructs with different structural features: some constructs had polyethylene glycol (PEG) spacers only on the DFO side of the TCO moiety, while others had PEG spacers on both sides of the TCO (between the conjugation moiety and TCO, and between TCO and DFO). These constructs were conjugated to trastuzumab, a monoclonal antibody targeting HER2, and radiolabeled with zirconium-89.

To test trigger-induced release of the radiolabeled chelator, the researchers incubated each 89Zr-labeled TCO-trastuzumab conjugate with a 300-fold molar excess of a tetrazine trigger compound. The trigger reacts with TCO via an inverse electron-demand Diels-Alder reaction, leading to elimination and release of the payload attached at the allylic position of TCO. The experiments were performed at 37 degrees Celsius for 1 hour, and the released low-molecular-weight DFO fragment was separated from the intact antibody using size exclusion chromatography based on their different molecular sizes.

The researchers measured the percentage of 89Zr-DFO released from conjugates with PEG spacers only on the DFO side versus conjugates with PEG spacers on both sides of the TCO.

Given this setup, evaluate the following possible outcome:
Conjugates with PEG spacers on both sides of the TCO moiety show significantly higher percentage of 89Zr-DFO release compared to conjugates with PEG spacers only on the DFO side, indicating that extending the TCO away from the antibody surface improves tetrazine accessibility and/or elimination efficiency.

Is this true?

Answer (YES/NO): NO